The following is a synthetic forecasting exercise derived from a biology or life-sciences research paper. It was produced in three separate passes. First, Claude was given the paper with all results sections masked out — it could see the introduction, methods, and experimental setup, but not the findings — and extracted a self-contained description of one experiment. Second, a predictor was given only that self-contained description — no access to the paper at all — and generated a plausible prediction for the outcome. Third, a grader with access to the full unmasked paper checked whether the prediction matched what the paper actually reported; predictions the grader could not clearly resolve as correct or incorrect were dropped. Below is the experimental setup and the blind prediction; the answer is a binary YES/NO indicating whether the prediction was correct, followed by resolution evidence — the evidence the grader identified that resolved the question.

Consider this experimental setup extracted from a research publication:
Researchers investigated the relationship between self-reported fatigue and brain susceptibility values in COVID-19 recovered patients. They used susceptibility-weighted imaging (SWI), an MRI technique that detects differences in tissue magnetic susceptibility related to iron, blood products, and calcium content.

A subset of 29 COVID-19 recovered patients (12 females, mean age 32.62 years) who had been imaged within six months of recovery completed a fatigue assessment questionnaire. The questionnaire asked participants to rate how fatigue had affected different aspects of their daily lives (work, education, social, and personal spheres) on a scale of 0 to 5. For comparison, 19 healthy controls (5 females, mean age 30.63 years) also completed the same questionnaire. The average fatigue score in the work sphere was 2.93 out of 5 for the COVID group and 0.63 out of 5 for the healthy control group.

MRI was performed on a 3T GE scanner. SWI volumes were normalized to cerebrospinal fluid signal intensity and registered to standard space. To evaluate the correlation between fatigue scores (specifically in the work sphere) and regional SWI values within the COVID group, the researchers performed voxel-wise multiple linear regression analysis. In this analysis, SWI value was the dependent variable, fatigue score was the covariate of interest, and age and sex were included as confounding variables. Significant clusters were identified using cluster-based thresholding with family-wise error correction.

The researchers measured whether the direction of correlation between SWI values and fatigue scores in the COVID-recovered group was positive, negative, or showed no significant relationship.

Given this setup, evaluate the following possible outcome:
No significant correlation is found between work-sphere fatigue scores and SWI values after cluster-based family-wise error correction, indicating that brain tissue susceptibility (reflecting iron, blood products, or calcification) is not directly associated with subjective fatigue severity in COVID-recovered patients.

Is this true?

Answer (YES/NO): NO